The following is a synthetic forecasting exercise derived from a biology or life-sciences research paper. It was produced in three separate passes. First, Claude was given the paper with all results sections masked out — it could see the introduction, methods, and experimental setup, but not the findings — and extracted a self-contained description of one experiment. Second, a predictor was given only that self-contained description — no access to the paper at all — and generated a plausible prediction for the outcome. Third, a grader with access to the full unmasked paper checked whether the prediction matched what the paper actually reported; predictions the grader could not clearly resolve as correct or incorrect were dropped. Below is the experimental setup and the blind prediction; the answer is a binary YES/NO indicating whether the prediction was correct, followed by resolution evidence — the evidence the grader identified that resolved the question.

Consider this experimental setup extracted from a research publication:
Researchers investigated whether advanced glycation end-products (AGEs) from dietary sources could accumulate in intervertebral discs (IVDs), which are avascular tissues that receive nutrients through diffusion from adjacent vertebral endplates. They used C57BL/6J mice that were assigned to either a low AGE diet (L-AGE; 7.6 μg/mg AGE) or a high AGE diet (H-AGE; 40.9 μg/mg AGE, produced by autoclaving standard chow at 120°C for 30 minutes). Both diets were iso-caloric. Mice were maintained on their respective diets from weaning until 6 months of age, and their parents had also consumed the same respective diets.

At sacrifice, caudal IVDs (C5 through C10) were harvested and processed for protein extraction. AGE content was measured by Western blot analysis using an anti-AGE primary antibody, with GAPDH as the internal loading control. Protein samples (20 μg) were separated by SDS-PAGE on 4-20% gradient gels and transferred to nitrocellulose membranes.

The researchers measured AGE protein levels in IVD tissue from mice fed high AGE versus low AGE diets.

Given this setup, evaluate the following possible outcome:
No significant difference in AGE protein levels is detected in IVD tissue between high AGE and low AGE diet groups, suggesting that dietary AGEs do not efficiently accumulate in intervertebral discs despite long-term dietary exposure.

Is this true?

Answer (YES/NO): NO